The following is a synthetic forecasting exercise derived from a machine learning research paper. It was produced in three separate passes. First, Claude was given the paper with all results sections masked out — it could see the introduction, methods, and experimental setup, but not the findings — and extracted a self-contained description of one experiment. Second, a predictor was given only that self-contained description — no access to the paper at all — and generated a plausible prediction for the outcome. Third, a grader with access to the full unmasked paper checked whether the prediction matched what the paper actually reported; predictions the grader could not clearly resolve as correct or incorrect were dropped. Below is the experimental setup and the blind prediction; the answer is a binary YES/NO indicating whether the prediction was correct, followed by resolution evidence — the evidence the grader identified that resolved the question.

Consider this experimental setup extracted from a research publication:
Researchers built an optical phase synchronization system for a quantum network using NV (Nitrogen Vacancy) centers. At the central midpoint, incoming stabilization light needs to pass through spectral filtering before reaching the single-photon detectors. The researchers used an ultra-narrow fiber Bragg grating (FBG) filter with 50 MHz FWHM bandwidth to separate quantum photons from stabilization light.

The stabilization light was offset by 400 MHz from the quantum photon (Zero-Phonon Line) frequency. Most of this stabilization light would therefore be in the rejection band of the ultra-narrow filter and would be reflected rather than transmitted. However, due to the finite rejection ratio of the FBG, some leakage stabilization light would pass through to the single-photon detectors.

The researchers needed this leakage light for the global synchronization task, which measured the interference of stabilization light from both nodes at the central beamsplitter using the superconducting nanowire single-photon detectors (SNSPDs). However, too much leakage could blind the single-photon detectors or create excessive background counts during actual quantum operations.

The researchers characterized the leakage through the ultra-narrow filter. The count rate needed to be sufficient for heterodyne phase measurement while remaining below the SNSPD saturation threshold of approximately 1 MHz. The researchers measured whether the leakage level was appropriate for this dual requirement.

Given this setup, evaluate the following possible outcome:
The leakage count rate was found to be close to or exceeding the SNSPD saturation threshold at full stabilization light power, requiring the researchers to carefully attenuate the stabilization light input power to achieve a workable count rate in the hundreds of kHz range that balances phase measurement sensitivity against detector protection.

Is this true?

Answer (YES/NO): NO